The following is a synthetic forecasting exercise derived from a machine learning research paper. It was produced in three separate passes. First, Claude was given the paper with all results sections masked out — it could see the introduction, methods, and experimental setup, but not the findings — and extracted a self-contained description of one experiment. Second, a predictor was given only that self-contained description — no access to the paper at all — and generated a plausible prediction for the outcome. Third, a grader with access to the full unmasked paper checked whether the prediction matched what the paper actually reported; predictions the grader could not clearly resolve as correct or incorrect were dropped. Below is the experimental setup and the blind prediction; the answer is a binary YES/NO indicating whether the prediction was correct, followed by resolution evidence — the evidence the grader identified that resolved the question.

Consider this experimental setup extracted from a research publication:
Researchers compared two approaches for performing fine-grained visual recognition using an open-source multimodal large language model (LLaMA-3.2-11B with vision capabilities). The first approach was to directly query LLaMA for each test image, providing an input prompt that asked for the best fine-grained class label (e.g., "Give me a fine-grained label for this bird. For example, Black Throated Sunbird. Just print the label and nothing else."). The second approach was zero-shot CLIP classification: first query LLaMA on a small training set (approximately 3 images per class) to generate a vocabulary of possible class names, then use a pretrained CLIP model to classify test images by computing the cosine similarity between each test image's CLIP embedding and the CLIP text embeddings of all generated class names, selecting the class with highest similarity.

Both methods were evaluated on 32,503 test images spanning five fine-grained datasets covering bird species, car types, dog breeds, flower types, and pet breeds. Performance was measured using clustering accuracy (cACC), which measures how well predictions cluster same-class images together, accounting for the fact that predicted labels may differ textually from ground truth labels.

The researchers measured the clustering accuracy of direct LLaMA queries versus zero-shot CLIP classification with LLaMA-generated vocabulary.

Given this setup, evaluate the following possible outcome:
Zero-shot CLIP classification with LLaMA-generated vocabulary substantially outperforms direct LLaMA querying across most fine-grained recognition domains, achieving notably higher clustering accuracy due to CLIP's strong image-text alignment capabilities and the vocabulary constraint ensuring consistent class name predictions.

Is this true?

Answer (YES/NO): YES